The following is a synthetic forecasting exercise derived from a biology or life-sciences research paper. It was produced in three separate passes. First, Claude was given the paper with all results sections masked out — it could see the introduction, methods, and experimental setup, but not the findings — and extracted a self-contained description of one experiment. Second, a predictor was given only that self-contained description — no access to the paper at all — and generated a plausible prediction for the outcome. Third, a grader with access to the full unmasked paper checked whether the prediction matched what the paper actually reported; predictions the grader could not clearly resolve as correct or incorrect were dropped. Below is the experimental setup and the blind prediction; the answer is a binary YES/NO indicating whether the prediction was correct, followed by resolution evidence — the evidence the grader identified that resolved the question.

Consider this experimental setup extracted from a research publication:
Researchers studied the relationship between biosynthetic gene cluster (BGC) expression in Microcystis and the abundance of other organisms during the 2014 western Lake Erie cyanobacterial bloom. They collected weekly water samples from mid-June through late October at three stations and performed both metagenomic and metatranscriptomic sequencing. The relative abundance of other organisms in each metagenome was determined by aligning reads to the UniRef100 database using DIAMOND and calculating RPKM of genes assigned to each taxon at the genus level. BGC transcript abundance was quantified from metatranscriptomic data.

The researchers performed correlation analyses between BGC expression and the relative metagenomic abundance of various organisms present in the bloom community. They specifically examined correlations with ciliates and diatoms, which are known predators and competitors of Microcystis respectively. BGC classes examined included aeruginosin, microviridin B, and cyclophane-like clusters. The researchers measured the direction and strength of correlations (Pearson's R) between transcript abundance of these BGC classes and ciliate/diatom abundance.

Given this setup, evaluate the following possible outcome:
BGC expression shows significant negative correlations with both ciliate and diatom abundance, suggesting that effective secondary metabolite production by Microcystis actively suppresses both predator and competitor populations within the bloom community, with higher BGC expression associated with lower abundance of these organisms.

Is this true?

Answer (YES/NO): NO